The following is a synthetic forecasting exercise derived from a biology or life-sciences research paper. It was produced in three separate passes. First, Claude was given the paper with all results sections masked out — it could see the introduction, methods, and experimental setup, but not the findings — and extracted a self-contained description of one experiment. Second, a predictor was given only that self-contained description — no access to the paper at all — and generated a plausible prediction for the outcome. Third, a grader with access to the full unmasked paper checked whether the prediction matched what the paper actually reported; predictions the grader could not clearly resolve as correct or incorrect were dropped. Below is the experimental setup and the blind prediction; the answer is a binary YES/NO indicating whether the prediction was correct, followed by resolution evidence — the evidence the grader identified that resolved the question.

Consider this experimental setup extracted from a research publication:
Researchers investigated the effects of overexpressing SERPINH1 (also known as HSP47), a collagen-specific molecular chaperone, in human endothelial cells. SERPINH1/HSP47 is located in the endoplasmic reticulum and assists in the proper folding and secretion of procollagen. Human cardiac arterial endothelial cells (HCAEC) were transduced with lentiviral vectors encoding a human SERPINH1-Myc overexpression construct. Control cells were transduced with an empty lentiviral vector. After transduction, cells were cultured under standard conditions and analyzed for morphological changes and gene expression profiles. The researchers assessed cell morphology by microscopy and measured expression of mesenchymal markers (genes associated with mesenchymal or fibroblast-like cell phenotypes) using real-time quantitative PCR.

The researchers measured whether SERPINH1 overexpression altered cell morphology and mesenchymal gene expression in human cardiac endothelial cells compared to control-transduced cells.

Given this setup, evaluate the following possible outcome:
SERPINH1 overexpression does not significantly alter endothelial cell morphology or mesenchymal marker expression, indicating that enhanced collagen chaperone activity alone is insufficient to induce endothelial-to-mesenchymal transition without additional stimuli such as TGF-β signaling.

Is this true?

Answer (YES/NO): NO